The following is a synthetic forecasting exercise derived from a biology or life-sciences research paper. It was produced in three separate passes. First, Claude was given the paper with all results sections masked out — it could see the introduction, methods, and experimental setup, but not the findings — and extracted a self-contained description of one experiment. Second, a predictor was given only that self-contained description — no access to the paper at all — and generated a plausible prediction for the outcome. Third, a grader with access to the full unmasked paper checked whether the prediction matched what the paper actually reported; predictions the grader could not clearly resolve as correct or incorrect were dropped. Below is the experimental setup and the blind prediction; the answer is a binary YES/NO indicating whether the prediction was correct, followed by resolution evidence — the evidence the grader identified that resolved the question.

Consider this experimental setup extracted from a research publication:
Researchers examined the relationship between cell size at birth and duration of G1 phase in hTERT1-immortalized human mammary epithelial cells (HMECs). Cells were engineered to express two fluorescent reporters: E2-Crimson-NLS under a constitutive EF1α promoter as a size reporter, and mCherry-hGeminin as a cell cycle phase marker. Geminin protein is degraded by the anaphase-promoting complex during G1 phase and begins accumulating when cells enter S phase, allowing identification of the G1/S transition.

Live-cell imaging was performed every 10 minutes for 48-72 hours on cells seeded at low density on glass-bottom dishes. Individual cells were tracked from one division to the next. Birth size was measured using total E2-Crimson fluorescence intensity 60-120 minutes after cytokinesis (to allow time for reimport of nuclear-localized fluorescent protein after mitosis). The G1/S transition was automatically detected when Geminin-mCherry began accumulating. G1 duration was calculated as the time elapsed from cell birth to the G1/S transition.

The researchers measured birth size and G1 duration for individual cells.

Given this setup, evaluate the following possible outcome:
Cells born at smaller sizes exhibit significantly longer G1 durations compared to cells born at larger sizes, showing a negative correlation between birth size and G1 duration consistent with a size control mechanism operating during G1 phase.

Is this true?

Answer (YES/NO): YES